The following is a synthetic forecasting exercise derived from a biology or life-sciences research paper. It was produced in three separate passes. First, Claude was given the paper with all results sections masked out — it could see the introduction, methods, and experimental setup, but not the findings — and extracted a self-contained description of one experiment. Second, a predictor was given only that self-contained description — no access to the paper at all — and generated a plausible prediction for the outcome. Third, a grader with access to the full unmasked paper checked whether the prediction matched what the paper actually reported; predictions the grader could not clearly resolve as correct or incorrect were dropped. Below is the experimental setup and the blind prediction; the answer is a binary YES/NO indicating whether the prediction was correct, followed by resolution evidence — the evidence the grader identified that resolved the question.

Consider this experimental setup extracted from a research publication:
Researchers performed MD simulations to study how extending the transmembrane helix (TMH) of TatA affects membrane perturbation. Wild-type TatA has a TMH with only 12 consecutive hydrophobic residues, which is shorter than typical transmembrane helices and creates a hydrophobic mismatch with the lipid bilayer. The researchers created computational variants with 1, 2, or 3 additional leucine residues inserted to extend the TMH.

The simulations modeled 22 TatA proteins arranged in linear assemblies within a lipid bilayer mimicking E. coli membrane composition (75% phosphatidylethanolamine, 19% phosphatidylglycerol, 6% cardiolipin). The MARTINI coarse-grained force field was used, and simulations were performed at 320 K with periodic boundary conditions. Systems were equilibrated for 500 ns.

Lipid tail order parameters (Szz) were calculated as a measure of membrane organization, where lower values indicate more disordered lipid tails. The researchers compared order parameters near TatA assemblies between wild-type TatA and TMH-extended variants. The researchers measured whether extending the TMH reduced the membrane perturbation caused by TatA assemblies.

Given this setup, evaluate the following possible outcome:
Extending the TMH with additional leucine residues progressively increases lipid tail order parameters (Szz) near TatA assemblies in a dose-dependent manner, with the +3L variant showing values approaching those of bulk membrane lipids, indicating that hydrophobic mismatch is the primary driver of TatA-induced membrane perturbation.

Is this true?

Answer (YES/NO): NO